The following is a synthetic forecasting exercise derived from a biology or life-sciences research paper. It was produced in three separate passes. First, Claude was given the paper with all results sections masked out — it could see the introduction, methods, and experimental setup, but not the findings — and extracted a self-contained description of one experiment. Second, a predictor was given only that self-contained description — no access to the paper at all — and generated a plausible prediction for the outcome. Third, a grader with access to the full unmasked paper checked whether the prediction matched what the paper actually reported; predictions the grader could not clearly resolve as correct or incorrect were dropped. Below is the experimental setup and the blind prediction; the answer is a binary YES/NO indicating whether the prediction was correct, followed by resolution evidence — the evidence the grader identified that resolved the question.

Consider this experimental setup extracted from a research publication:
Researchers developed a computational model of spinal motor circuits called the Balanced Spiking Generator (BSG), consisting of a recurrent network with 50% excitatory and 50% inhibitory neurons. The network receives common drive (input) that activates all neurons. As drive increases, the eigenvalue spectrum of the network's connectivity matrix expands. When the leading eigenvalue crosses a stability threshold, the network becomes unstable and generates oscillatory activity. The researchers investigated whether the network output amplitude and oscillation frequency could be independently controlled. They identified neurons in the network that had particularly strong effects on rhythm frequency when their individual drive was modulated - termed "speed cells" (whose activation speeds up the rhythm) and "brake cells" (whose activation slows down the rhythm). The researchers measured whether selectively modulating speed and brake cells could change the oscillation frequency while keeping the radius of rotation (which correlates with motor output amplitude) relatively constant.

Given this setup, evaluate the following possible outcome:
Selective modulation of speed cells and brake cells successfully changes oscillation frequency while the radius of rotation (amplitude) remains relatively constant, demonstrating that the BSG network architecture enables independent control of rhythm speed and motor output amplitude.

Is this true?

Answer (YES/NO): YES